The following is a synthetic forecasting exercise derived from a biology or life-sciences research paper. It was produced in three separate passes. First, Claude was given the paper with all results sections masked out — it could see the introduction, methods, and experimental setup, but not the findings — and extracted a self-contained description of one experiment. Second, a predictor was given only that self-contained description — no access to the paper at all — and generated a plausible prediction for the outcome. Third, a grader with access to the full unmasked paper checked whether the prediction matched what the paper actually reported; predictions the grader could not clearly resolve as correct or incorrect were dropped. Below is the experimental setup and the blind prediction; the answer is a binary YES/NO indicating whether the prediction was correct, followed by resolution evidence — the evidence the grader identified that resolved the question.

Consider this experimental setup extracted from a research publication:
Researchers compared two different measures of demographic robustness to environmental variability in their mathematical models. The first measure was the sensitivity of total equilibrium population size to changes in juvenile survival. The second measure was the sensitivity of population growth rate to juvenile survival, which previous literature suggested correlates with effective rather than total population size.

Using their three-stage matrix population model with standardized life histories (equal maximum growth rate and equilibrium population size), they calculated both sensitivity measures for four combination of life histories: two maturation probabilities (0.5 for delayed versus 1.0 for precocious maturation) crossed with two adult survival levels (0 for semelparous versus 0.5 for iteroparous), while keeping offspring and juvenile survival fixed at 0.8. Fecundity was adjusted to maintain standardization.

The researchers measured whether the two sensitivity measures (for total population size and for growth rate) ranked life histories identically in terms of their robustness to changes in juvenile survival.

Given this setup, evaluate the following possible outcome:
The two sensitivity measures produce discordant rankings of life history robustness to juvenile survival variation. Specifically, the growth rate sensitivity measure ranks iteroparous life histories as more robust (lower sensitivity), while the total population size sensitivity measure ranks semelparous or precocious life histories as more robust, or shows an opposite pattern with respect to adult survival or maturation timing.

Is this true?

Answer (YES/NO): NO